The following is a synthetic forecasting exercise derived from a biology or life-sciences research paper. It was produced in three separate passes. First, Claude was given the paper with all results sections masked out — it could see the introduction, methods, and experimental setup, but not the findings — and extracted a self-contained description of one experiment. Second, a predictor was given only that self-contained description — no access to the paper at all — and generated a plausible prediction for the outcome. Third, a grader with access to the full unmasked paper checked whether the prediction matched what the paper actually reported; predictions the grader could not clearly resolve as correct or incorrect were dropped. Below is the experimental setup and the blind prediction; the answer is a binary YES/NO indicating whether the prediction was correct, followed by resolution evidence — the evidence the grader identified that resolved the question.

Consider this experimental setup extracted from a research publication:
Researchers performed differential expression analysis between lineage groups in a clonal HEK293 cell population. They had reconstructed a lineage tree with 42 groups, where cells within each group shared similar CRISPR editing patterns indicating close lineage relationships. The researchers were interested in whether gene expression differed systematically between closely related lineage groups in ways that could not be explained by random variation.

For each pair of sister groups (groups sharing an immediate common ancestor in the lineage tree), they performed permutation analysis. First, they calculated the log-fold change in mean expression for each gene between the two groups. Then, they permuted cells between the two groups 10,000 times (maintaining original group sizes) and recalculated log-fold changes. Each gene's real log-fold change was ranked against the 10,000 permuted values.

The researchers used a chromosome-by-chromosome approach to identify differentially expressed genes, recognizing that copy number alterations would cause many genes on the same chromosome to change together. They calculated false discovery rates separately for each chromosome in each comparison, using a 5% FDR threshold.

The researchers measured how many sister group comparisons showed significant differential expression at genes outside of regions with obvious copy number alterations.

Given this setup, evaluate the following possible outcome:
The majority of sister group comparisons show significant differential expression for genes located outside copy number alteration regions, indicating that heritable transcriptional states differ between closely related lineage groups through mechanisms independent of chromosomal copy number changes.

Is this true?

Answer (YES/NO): YES